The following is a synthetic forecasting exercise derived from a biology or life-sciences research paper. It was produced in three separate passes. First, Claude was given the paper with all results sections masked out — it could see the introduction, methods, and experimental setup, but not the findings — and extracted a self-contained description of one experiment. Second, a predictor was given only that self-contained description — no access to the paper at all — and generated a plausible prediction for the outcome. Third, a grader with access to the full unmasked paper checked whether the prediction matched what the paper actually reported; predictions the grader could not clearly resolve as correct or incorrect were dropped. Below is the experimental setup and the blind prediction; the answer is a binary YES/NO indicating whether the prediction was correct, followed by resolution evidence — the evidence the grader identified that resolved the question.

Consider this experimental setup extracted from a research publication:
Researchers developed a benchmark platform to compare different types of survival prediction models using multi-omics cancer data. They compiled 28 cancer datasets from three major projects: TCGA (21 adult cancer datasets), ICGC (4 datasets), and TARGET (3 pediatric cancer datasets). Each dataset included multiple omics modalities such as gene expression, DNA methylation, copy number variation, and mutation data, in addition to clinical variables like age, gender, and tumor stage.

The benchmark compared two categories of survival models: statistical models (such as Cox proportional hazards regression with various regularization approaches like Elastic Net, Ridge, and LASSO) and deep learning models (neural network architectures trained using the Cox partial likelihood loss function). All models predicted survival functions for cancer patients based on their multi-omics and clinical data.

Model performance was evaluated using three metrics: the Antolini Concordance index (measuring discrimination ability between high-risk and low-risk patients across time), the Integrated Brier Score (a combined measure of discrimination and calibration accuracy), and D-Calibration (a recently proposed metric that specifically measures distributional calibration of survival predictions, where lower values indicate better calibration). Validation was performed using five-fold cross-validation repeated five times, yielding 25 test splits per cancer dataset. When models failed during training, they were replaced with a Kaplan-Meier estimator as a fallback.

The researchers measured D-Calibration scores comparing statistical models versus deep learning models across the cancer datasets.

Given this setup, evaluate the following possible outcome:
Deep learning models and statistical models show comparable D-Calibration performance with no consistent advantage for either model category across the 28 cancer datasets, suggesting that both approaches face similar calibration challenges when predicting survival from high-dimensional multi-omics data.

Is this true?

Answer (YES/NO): NO